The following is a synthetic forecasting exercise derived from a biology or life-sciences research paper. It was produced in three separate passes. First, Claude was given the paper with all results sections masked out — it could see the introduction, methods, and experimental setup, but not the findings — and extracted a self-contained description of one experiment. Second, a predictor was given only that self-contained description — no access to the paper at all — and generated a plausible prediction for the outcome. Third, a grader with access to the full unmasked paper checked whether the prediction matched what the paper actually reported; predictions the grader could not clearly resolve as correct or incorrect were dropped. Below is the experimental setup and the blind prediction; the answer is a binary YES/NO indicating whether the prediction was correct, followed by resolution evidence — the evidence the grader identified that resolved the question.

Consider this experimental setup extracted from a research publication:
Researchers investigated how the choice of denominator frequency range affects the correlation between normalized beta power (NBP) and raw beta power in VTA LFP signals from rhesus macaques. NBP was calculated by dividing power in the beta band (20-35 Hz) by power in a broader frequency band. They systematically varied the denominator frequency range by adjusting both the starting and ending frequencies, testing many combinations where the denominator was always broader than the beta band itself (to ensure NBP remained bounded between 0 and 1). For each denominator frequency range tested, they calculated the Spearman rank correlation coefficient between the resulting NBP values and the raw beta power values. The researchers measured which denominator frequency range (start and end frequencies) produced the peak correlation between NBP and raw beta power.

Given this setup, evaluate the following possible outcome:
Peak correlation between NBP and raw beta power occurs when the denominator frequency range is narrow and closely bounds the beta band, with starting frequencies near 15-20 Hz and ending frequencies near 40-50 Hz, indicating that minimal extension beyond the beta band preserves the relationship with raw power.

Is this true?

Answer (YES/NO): NO